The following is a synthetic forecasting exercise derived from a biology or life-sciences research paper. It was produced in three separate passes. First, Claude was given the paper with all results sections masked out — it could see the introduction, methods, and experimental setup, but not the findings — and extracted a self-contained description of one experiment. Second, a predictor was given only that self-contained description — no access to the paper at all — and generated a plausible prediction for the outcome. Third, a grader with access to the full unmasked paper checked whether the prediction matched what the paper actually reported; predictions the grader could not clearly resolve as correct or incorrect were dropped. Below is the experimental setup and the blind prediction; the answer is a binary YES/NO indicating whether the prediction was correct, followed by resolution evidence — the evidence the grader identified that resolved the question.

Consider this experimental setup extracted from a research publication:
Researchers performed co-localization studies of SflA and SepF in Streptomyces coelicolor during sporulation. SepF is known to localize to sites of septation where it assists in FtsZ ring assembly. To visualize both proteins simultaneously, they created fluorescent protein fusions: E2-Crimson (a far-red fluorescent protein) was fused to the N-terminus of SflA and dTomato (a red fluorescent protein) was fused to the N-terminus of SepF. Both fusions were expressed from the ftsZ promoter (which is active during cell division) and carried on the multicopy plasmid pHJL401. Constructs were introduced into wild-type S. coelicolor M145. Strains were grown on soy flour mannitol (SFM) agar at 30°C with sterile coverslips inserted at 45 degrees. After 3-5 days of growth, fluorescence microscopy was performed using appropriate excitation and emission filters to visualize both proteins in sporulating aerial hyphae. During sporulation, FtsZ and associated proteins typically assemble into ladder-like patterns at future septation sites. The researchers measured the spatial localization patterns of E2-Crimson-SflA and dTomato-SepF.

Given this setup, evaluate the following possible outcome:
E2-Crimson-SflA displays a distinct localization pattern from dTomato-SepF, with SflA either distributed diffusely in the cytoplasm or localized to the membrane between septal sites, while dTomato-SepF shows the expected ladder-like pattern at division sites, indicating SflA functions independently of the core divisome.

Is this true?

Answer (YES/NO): NO